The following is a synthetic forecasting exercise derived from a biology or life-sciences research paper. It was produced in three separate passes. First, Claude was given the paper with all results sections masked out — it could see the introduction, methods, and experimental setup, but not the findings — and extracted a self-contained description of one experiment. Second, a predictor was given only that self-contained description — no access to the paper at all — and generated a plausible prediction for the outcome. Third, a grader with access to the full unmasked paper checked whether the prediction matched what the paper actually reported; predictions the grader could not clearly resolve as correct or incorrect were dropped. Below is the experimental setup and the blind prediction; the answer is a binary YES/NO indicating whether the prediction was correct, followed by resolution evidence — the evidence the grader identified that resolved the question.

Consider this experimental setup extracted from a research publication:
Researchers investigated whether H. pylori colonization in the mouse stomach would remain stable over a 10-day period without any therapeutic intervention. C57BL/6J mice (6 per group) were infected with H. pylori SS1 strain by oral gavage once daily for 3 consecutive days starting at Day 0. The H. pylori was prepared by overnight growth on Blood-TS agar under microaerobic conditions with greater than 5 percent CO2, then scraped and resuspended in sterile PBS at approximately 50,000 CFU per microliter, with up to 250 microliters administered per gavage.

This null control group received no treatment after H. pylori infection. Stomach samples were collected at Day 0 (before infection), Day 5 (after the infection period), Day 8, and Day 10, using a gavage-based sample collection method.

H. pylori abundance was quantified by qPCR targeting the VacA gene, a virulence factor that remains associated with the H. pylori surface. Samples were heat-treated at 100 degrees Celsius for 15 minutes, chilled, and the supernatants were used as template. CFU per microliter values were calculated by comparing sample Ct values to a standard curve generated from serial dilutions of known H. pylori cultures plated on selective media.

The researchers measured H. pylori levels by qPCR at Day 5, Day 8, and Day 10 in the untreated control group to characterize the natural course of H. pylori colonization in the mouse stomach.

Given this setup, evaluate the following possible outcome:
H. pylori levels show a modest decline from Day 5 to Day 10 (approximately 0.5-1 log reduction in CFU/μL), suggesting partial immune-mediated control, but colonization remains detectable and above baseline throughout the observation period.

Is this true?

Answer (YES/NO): NO